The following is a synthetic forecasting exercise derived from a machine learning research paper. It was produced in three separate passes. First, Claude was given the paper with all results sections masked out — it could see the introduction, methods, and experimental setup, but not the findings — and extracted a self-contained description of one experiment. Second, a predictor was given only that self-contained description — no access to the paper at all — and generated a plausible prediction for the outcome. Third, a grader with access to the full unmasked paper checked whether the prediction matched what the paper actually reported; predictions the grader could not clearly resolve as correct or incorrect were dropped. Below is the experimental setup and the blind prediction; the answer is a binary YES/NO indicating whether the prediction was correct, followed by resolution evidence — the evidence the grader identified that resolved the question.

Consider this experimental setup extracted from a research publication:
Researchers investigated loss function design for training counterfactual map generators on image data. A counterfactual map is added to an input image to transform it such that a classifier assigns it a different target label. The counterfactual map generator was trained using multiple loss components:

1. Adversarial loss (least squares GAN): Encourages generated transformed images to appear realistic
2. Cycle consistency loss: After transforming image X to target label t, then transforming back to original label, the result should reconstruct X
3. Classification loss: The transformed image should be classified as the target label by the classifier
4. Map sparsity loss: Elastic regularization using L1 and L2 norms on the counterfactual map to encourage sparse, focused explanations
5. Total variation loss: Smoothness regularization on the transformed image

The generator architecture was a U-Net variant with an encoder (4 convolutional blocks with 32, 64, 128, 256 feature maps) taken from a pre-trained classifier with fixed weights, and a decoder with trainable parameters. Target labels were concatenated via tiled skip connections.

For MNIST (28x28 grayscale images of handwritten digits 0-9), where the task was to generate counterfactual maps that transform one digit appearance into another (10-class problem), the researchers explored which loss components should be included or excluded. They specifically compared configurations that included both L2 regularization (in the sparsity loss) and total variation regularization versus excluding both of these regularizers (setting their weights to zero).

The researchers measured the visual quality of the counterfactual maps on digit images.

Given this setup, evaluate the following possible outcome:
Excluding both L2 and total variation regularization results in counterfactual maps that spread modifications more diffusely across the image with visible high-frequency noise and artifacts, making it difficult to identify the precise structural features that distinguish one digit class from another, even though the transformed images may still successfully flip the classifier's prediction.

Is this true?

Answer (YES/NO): NO